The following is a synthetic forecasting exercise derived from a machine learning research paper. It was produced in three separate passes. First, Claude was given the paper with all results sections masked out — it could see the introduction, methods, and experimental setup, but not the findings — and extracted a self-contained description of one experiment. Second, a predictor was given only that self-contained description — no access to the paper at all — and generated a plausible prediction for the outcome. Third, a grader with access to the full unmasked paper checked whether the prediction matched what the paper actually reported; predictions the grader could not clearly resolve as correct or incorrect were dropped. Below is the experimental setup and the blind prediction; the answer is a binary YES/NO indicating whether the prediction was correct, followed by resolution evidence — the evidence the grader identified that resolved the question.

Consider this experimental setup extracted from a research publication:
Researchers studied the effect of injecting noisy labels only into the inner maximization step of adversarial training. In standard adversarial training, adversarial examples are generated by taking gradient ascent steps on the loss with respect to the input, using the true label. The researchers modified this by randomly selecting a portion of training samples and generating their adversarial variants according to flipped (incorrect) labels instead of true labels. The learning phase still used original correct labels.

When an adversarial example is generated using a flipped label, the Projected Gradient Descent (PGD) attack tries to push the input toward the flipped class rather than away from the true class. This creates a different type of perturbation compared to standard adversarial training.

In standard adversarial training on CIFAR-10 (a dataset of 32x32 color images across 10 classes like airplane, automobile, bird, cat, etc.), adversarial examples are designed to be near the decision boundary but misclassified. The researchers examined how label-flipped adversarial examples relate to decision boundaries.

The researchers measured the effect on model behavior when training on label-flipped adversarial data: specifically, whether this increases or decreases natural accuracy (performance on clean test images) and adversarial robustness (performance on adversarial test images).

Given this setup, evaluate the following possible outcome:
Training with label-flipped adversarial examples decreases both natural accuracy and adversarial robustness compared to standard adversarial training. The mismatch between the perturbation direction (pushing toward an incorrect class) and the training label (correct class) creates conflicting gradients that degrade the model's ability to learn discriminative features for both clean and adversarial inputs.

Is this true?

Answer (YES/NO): NO